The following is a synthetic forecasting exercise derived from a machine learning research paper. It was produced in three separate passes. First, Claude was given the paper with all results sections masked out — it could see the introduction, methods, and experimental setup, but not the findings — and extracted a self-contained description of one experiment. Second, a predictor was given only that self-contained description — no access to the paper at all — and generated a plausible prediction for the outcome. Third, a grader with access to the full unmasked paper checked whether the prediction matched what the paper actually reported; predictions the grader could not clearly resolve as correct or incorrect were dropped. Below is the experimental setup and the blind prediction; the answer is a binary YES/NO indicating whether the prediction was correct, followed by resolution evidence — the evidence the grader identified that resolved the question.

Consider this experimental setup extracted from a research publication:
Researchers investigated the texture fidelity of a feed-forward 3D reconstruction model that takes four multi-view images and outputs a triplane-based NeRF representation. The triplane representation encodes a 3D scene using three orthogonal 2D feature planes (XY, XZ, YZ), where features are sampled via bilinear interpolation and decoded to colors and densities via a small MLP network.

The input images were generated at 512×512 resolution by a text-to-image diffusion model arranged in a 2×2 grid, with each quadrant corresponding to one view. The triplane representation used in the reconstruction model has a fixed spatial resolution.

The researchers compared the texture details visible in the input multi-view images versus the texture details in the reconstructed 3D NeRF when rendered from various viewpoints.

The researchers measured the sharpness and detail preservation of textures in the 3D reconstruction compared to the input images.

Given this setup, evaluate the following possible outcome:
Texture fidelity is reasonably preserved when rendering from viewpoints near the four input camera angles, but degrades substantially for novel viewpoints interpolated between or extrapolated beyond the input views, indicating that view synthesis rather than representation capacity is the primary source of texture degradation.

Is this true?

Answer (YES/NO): NO